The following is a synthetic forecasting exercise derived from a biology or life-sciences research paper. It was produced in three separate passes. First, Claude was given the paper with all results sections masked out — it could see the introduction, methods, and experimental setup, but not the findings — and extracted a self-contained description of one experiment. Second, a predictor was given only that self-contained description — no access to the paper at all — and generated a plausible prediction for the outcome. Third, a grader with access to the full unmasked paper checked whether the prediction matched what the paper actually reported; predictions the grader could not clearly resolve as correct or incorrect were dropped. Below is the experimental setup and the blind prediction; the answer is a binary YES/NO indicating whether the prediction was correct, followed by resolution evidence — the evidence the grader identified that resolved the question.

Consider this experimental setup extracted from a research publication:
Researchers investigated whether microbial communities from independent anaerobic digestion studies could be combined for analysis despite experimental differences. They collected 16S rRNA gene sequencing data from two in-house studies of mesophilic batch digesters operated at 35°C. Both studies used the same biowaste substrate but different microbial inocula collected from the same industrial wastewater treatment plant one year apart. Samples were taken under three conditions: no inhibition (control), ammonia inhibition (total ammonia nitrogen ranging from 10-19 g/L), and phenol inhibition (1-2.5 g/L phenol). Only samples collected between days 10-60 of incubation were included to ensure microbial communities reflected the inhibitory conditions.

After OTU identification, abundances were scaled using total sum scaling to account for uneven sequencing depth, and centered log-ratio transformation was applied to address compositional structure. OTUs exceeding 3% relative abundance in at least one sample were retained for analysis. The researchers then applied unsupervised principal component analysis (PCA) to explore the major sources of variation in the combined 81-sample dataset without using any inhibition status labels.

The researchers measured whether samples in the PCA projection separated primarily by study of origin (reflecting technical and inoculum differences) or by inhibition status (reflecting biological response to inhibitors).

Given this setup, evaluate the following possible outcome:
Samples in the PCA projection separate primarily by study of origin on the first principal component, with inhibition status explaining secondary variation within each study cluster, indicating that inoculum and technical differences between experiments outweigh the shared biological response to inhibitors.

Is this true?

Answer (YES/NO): YES